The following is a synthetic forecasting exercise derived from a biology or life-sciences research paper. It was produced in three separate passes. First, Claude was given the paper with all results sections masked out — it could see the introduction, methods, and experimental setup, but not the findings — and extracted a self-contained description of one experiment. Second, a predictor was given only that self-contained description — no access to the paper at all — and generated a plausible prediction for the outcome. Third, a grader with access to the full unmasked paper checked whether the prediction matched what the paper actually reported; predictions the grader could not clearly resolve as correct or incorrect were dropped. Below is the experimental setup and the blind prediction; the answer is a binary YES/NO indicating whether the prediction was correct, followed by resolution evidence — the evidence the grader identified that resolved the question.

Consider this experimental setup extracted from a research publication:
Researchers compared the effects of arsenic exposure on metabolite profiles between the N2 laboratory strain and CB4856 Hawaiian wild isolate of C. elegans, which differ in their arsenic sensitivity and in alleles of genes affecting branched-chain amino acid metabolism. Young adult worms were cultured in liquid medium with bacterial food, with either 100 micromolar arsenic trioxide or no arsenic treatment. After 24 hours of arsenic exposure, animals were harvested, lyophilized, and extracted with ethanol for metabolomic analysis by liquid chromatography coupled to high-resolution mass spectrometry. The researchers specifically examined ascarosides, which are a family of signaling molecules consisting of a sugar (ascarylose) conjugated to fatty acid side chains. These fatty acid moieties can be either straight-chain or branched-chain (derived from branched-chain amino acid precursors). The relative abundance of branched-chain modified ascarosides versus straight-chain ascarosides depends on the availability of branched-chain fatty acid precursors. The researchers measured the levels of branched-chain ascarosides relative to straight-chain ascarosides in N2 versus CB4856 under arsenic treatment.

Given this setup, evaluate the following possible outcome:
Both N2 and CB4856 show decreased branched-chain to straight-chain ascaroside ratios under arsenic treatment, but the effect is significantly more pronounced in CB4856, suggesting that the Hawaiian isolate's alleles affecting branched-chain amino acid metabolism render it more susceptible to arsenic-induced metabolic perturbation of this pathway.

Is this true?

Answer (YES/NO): NO